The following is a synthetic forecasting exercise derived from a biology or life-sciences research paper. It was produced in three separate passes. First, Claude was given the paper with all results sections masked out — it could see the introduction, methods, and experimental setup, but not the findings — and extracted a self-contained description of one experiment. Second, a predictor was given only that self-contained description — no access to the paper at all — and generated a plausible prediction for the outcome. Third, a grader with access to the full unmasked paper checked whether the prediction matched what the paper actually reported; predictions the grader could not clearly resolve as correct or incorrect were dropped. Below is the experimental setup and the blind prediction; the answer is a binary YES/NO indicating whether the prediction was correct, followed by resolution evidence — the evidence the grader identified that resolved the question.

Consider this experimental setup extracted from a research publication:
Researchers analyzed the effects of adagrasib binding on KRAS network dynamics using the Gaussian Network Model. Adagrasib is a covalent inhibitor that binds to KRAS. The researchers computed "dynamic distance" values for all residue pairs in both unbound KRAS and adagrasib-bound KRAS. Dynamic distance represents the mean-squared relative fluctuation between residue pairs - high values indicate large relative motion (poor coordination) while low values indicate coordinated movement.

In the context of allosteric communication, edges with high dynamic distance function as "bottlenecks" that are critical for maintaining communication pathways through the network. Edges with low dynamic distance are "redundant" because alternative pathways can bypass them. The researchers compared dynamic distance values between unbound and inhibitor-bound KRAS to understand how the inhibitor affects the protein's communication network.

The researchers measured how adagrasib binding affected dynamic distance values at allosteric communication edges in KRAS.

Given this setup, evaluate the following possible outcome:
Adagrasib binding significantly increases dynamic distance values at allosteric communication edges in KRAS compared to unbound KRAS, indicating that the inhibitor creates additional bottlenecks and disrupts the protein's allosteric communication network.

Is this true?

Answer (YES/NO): NO